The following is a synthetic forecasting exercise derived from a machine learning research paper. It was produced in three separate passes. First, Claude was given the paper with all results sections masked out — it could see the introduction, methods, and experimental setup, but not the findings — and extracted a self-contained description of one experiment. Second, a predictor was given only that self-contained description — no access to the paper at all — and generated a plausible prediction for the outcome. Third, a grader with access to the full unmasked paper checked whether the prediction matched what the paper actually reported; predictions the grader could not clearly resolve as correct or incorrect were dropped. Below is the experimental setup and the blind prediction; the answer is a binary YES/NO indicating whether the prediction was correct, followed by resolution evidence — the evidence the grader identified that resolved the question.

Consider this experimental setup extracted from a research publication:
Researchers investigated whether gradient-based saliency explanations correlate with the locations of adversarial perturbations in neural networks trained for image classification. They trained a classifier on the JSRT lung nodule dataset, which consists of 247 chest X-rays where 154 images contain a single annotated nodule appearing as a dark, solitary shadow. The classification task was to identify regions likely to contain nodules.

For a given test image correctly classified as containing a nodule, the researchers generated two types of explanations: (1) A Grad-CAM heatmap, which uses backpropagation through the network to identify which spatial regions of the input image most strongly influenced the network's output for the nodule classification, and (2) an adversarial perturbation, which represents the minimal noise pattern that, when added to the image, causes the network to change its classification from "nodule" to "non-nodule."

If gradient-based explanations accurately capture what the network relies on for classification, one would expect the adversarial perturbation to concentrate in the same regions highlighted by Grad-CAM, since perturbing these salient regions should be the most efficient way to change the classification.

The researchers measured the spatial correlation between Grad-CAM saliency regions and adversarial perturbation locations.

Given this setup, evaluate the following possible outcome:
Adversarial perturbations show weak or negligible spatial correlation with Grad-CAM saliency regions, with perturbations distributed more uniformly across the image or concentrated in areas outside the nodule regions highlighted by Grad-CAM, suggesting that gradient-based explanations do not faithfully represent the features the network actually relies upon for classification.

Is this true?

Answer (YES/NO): YES